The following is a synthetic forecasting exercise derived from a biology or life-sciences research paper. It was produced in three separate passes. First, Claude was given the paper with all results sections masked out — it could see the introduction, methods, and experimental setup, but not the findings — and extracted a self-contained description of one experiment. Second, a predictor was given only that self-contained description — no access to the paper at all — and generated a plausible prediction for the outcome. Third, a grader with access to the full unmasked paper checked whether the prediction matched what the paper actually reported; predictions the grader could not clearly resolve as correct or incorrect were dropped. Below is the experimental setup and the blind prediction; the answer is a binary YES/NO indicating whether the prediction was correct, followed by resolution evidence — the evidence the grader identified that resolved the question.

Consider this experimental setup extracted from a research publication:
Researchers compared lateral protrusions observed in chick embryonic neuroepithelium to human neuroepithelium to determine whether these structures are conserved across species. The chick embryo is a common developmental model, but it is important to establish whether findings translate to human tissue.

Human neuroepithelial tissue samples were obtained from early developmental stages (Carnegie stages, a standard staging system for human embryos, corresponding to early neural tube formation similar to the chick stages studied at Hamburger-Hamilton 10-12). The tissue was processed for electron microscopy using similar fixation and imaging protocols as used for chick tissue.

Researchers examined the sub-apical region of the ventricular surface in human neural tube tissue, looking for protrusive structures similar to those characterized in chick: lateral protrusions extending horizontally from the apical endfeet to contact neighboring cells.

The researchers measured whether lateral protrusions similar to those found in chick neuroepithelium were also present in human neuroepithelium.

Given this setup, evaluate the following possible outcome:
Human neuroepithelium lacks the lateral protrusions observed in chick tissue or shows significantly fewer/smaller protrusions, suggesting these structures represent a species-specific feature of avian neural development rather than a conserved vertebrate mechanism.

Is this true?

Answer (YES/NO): NO